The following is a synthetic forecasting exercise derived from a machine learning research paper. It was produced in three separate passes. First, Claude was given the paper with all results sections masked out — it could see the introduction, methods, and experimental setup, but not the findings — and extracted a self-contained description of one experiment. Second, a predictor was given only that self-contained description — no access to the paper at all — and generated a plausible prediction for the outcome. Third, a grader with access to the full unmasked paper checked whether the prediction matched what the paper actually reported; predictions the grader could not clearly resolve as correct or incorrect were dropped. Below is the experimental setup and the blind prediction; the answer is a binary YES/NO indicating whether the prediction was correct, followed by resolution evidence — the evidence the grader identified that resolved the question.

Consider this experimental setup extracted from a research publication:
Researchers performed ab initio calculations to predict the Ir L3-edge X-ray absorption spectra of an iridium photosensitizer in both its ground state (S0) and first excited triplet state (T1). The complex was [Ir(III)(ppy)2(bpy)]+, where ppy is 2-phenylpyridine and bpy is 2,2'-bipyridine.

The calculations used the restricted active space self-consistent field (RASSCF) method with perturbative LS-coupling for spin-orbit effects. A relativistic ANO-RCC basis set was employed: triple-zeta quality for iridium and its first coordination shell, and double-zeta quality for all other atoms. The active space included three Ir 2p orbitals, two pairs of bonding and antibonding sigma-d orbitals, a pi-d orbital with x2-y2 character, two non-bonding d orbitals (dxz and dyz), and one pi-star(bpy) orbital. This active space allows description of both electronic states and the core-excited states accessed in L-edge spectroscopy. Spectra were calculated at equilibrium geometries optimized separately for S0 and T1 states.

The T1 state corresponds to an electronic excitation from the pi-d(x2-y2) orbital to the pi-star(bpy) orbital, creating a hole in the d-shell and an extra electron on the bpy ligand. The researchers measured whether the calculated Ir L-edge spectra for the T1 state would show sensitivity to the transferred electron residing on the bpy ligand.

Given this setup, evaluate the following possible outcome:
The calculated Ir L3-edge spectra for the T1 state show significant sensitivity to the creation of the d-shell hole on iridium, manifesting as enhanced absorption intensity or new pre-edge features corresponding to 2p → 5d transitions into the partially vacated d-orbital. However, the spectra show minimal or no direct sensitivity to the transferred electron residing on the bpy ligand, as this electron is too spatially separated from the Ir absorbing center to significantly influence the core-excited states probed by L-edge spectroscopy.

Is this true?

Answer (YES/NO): YES